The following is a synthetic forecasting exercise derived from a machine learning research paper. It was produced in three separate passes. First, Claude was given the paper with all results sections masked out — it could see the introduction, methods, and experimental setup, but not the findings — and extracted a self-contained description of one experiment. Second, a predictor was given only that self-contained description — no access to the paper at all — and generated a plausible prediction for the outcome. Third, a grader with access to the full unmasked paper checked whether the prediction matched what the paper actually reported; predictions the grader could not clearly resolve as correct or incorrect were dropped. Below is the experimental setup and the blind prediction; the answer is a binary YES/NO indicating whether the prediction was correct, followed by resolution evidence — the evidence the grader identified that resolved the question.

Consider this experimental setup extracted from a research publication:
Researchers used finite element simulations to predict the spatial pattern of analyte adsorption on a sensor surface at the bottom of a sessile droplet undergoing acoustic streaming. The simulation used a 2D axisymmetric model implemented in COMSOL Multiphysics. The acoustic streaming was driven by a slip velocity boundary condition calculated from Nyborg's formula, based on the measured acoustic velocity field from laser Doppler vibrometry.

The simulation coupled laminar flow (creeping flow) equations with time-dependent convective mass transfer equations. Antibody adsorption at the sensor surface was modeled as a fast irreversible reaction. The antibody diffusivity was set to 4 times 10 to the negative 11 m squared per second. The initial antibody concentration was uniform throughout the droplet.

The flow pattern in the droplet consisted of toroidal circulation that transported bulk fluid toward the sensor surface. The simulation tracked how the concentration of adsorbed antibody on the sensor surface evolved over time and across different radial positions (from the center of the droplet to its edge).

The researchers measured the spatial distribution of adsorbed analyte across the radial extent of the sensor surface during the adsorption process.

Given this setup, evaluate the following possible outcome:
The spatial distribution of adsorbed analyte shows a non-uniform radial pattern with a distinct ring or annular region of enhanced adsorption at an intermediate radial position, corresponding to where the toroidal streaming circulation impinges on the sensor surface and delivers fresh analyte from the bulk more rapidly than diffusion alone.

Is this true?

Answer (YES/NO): NO